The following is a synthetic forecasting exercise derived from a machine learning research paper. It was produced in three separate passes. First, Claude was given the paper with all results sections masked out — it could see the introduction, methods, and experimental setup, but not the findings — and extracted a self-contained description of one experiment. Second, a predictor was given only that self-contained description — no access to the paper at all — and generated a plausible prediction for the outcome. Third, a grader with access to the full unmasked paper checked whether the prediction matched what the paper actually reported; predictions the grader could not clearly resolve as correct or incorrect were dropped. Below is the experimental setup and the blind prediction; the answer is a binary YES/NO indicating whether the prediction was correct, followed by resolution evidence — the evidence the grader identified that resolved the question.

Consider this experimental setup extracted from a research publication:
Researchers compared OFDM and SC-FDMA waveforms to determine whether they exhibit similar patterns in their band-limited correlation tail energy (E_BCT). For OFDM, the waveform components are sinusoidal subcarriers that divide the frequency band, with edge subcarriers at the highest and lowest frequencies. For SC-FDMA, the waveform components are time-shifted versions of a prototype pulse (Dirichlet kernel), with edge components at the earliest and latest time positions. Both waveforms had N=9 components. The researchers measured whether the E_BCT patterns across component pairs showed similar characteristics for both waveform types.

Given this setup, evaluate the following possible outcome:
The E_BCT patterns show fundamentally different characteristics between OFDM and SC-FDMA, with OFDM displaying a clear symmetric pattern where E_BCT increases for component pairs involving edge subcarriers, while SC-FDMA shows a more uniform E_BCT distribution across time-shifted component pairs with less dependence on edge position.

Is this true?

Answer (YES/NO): NO